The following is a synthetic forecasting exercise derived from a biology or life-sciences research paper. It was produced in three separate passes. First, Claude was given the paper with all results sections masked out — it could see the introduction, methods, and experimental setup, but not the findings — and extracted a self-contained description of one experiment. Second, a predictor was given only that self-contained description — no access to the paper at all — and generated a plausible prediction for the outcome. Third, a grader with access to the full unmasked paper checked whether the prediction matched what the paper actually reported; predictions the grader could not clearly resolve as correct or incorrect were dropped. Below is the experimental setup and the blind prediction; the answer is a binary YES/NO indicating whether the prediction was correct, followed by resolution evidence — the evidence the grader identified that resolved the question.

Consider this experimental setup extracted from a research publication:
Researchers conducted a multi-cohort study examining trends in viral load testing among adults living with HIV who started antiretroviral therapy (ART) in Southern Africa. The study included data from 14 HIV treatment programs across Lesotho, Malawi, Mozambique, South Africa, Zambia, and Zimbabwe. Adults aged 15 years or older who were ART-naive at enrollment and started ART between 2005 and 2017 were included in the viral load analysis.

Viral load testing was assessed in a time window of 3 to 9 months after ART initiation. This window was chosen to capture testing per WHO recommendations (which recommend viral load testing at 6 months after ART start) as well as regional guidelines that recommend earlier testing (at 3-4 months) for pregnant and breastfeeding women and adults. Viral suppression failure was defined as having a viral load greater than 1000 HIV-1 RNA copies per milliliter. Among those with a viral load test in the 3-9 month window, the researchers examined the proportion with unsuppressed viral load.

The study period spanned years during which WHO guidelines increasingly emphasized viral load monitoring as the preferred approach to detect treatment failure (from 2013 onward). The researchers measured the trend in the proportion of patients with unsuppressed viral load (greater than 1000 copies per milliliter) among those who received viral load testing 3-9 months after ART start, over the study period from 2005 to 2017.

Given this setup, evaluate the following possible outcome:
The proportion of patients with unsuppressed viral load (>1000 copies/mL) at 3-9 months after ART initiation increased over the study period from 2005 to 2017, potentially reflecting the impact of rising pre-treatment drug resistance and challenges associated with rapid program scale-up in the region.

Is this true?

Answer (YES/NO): NO